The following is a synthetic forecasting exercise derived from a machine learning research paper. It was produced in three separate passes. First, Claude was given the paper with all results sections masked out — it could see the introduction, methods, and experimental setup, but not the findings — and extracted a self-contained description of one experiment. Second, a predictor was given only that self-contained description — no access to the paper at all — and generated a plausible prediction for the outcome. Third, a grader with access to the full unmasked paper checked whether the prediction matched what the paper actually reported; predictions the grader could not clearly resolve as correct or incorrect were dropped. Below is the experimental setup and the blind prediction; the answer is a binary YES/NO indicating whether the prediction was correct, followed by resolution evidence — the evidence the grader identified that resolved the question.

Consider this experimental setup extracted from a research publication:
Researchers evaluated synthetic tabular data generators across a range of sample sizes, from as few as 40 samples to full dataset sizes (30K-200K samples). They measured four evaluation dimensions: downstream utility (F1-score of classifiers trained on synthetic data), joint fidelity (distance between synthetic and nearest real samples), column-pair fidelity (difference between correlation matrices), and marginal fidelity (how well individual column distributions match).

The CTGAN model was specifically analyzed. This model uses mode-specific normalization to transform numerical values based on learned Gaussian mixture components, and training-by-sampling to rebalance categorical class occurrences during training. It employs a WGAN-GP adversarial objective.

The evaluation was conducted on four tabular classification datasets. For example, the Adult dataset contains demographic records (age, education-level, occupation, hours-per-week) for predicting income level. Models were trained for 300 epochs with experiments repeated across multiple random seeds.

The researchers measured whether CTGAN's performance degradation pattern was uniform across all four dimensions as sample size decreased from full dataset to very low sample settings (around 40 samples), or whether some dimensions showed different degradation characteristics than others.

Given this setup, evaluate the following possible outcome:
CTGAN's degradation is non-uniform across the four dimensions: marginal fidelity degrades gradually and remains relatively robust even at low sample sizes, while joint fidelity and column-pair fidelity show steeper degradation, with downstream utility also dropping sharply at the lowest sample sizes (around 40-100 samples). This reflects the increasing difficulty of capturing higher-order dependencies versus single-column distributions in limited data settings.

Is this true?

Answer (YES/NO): NO